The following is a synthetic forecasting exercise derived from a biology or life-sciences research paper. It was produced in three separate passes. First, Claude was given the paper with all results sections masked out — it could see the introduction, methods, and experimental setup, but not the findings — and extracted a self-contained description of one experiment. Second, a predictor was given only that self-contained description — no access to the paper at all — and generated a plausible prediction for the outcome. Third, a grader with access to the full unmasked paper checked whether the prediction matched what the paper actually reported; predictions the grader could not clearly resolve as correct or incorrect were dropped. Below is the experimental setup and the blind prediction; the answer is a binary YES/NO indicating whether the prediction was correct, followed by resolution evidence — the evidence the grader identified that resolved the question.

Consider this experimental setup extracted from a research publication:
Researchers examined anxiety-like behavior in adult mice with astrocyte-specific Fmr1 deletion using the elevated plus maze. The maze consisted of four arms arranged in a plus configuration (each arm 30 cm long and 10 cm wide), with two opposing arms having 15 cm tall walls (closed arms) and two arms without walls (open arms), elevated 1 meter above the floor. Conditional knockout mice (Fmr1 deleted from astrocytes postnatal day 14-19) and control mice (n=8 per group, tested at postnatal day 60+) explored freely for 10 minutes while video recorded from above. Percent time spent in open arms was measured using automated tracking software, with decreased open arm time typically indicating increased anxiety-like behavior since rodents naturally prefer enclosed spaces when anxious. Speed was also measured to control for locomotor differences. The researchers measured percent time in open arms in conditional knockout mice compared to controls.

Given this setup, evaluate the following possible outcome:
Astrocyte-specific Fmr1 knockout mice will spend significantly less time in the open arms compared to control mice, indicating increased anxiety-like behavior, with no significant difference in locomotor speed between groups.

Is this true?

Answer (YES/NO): NO